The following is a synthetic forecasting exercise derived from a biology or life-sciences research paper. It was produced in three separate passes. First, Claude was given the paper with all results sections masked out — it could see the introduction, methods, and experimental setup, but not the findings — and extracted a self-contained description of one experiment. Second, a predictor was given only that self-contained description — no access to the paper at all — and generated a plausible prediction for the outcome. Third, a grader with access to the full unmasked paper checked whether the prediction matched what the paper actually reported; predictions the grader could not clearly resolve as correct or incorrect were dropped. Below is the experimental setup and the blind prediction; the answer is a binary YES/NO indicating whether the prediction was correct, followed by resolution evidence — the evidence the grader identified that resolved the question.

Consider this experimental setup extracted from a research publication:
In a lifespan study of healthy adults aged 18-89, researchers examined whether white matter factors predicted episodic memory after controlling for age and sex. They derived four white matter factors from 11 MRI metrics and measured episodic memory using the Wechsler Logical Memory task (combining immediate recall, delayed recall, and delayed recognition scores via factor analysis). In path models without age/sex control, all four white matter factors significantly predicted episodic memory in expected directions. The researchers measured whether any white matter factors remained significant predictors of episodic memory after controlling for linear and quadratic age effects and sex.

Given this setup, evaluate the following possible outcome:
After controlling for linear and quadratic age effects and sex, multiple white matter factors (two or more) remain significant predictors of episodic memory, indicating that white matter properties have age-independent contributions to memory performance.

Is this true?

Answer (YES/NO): NO